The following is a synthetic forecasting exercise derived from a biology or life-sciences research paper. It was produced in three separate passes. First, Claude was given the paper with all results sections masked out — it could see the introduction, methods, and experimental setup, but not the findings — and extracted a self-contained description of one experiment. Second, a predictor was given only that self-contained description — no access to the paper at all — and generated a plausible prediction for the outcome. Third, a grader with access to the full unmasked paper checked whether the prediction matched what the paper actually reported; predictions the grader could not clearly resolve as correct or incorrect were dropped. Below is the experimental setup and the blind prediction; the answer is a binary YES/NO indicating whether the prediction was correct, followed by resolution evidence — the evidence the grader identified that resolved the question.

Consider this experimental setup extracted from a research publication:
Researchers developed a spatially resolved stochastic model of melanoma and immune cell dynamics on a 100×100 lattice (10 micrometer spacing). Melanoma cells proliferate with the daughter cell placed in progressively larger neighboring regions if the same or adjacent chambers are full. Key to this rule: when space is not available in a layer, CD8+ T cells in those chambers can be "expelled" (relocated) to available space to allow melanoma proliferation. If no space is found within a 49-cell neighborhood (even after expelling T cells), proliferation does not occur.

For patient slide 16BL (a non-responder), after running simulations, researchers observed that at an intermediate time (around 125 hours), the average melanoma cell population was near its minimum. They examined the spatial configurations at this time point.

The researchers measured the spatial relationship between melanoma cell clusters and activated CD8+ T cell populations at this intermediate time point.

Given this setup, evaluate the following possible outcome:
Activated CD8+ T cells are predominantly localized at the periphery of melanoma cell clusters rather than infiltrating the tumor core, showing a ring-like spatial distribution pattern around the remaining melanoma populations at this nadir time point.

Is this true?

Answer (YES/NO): NO